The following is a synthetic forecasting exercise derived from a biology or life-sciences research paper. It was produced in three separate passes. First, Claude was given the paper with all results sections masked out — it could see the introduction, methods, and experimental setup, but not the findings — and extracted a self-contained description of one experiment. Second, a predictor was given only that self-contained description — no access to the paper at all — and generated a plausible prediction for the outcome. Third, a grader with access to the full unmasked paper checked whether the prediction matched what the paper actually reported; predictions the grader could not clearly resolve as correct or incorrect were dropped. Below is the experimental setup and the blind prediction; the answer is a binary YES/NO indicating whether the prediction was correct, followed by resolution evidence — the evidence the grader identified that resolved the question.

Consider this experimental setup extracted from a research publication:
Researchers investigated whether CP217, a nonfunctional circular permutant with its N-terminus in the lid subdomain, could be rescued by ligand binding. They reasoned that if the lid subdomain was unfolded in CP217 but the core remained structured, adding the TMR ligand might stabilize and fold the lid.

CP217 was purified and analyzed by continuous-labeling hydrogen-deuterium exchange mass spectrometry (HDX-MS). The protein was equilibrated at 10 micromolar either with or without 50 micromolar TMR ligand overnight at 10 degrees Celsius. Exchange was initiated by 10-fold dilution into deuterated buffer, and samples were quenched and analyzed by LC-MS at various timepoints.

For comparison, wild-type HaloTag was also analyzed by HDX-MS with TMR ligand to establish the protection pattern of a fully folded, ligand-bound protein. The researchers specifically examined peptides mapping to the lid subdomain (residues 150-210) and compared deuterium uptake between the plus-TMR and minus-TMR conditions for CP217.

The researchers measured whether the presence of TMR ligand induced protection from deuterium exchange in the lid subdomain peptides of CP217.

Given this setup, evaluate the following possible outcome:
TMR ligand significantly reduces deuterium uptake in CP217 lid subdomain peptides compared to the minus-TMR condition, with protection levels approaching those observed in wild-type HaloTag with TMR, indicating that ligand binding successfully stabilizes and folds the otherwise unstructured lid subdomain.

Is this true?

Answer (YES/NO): NO